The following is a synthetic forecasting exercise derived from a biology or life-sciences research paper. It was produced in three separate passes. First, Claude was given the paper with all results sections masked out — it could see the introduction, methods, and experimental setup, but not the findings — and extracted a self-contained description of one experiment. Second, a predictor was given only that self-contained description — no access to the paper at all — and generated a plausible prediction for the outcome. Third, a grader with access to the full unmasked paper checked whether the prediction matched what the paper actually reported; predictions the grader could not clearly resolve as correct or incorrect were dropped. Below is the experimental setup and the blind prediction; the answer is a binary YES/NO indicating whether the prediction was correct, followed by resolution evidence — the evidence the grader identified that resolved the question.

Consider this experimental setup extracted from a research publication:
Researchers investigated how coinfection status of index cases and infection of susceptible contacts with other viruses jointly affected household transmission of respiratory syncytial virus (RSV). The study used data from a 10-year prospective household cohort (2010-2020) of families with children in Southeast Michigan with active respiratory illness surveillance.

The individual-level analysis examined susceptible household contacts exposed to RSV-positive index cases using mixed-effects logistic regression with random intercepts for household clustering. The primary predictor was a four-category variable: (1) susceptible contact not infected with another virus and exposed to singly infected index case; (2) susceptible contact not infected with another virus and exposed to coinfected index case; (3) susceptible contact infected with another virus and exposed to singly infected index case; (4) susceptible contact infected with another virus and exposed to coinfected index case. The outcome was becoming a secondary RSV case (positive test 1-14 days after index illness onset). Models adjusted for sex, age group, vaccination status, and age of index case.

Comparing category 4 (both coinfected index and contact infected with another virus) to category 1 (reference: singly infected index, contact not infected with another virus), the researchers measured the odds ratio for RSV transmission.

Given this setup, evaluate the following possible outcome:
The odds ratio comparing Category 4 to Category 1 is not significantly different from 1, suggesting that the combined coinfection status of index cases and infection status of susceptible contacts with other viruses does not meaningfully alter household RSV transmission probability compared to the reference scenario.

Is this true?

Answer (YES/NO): YES